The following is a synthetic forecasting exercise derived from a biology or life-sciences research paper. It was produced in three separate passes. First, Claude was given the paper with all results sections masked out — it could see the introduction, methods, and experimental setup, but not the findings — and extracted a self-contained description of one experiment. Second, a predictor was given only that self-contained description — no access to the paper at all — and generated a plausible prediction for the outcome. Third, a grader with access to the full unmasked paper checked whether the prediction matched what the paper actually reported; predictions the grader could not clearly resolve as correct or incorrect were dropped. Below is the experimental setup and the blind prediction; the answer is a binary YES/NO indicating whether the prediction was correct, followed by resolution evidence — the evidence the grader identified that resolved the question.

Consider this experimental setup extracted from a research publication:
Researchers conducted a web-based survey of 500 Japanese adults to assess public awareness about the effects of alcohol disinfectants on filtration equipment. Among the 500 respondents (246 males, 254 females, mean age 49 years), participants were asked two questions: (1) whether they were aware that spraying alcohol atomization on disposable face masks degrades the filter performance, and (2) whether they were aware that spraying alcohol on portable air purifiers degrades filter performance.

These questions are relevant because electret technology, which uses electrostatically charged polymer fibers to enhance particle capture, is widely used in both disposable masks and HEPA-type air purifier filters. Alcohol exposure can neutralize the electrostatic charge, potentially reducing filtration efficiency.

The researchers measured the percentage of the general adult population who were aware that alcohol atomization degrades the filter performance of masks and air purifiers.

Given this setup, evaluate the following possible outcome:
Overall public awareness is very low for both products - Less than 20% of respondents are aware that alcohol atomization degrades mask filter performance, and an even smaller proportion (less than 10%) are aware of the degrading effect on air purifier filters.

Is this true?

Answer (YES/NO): YES